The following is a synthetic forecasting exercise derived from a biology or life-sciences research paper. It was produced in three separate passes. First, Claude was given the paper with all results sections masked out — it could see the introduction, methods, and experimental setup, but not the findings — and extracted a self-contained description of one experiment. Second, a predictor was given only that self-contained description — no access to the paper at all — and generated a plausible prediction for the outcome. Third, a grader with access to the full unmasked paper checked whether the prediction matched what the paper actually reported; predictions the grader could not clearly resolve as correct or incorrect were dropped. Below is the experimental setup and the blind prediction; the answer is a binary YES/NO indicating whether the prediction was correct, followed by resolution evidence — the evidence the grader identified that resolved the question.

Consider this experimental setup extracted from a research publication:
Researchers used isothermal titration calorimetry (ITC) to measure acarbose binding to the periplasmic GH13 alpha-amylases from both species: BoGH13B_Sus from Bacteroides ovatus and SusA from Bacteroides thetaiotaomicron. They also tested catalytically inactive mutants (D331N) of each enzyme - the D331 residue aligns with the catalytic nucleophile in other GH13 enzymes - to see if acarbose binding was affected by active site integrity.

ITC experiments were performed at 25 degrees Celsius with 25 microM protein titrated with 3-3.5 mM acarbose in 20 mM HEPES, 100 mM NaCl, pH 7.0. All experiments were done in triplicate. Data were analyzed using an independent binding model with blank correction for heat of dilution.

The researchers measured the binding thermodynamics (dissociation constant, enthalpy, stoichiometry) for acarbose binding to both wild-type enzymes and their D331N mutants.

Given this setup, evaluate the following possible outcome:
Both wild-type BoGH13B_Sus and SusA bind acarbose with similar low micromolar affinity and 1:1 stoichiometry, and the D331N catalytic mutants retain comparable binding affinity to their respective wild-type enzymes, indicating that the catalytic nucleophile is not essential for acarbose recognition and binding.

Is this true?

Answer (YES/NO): NO